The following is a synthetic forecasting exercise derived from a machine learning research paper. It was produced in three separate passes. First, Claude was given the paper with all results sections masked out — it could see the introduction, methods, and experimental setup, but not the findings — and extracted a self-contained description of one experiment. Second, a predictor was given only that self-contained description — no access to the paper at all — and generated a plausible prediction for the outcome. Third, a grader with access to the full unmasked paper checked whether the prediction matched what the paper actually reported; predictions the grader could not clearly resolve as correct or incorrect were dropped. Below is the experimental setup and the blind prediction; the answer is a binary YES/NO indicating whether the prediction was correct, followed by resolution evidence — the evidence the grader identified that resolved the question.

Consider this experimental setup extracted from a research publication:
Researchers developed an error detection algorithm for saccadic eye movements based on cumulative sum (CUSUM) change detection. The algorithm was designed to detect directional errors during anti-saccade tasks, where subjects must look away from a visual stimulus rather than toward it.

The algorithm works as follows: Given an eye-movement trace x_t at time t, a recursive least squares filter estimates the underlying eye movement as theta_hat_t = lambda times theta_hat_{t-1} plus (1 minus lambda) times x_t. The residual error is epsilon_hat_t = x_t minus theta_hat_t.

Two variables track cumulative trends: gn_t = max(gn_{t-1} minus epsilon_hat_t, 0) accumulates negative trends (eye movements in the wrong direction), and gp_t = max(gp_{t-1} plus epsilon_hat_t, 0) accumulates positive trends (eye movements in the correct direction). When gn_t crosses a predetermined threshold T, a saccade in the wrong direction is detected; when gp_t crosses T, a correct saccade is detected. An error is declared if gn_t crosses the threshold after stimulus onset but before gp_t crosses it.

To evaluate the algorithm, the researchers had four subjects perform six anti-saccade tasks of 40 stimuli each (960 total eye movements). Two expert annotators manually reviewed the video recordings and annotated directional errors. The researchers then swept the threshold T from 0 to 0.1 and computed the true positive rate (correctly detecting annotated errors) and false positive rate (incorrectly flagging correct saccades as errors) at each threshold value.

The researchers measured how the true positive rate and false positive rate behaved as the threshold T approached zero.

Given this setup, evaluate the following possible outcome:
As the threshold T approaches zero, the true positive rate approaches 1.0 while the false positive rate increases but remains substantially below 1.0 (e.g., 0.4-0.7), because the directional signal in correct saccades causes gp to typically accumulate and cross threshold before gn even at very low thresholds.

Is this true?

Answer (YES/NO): NO